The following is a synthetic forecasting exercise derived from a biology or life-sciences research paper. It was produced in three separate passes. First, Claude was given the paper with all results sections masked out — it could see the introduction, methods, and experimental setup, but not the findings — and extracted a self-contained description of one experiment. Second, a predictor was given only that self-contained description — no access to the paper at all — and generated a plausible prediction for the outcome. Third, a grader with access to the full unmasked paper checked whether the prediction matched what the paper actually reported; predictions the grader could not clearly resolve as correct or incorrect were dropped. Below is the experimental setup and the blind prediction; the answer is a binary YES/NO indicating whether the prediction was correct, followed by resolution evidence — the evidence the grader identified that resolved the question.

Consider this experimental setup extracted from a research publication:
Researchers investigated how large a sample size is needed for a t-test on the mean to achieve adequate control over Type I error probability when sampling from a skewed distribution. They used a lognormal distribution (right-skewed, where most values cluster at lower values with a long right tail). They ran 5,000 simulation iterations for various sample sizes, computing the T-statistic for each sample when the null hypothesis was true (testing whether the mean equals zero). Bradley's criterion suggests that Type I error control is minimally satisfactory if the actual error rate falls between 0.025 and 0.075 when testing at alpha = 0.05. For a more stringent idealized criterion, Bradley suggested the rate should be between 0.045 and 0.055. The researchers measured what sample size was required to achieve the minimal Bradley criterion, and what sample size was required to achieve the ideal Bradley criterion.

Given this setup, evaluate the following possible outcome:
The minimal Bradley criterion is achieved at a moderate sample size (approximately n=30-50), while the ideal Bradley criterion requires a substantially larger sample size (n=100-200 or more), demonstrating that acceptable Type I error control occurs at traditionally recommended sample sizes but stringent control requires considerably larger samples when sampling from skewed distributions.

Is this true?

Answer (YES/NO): NO